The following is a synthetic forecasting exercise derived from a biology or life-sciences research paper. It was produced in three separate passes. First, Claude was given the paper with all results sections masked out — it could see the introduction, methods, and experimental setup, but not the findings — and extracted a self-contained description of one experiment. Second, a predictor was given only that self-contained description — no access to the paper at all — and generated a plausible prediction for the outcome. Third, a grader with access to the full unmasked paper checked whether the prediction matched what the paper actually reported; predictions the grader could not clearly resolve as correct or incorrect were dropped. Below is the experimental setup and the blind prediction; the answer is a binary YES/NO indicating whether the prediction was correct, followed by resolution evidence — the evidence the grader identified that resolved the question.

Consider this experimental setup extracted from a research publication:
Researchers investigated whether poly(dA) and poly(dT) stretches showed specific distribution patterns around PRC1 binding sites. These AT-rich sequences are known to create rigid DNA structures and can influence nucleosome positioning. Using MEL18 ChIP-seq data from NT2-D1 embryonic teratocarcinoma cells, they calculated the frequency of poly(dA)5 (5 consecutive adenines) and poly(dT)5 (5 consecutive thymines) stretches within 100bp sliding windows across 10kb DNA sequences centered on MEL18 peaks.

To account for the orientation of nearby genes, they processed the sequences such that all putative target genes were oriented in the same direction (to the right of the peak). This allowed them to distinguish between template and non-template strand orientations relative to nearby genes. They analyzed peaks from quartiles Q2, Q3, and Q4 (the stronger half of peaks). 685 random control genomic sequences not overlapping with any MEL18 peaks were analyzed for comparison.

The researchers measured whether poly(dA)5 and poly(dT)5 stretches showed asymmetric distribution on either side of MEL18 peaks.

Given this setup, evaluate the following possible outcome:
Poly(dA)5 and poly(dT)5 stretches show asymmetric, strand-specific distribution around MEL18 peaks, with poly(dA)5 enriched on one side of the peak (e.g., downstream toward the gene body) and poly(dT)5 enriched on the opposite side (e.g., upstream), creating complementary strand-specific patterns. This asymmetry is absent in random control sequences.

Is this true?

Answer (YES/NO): NO